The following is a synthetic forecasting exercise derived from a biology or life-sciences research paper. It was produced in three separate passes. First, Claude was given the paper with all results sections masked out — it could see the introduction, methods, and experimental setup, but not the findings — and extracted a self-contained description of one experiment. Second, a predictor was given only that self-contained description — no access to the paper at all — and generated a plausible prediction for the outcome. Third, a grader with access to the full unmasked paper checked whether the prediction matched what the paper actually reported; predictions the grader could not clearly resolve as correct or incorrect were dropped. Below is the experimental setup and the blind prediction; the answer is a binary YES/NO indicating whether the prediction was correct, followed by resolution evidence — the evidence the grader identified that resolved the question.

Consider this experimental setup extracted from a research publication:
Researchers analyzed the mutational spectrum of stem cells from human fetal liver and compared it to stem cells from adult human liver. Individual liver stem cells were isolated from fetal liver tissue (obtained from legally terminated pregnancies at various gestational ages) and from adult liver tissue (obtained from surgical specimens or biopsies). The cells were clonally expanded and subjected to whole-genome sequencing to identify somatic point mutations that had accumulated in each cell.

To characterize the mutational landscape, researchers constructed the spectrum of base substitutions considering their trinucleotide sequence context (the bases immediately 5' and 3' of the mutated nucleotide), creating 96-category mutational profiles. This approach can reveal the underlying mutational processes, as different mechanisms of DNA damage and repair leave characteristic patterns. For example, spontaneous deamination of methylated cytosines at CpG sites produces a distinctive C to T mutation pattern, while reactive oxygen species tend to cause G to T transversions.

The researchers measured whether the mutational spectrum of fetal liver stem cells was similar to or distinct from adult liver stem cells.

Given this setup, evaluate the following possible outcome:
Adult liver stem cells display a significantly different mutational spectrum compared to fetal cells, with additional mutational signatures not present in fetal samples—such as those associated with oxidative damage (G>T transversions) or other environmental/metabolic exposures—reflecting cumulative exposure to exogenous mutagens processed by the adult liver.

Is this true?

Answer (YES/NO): NO